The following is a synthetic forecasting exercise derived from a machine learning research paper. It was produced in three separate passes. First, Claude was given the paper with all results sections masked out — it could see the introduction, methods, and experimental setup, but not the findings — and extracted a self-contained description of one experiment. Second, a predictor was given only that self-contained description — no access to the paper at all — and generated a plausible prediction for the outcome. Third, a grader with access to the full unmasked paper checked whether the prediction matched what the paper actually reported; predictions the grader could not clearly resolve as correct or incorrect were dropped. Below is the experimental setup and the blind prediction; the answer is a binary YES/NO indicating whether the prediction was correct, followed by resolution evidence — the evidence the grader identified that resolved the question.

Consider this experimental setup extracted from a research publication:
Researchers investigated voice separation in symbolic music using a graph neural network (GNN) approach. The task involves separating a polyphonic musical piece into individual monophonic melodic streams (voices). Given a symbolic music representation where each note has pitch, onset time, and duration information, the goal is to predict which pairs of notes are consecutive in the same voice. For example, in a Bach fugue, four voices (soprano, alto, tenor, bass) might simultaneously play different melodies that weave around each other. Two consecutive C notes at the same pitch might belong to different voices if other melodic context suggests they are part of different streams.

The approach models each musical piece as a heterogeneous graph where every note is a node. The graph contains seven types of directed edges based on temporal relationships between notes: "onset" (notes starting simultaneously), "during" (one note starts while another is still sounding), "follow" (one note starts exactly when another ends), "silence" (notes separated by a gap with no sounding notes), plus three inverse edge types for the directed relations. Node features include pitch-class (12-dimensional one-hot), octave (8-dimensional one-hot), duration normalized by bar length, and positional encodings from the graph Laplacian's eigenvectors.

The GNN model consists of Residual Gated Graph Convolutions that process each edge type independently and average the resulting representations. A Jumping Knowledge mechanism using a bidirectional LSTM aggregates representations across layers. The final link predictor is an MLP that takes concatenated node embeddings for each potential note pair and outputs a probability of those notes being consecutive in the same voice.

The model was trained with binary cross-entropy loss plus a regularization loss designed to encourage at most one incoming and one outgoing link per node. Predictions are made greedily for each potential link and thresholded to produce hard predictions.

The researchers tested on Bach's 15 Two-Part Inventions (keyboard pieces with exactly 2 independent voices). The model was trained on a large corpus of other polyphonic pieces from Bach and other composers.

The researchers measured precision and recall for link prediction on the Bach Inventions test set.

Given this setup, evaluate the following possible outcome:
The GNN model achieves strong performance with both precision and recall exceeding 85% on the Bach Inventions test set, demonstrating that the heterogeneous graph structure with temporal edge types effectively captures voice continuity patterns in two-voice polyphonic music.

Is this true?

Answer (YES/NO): YES